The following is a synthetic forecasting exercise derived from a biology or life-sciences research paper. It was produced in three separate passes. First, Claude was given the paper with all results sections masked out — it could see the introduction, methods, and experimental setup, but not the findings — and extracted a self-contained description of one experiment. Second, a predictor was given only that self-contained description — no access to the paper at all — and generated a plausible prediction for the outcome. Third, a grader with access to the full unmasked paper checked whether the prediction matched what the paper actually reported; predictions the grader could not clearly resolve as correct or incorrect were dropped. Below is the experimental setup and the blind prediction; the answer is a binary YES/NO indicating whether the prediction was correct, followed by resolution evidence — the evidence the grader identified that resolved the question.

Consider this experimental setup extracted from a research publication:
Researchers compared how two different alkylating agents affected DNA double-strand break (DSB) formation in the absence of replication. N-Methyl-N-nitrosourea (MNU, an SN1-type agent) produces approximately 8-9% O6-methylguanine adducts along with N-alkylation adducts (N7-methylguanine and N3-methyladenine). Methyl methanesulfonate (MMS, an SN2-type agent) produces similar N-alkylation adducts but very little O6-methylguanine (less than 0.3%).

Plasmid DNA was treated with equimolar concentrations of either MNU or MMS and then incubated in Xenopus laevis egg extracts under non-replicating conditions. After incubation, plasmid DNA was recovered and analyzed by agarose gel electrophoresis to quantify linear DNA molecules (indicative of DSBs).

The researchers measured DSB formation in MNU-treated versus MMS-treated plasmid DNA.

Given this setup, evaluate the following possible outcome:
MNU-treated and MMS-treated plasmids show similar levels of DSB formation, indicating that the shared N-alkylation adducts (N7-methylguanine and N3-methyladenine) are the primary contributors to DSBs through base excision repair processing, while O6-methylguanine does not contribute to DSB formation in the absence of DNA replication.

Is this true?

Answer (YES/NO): NO